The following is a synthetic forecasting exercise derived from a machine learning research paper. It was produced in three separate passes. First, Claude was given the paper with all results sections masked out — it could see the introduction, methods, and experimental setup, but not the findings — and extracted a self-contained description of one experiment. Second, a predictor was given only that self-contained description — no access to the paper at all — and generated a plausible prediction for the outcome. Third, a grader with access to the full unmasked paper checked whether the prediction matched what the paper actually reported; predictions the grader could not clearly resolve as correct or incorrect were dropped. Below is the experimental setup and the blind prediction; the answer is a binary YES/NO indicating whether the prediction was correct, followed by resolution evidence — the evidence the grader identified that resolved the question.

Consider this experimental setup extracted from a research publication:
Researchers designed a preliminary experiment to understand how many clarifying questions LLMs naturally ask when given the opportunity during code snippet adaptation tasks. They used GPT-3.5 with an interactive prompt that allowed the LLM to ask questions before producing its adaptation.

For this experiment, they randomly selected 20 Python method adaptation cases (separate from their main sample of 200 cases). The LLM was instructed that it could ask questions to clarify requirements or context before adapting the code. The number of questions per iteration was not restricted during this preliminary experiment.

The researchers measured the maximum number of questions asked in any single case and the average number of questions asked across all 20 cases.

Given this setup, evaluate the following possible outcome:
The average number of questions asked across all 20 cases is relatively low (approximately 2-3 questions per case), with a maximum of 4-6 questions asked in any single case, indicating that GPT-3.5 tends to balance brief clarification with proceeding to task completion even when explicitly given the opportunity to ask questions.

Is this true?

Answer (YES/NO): NO